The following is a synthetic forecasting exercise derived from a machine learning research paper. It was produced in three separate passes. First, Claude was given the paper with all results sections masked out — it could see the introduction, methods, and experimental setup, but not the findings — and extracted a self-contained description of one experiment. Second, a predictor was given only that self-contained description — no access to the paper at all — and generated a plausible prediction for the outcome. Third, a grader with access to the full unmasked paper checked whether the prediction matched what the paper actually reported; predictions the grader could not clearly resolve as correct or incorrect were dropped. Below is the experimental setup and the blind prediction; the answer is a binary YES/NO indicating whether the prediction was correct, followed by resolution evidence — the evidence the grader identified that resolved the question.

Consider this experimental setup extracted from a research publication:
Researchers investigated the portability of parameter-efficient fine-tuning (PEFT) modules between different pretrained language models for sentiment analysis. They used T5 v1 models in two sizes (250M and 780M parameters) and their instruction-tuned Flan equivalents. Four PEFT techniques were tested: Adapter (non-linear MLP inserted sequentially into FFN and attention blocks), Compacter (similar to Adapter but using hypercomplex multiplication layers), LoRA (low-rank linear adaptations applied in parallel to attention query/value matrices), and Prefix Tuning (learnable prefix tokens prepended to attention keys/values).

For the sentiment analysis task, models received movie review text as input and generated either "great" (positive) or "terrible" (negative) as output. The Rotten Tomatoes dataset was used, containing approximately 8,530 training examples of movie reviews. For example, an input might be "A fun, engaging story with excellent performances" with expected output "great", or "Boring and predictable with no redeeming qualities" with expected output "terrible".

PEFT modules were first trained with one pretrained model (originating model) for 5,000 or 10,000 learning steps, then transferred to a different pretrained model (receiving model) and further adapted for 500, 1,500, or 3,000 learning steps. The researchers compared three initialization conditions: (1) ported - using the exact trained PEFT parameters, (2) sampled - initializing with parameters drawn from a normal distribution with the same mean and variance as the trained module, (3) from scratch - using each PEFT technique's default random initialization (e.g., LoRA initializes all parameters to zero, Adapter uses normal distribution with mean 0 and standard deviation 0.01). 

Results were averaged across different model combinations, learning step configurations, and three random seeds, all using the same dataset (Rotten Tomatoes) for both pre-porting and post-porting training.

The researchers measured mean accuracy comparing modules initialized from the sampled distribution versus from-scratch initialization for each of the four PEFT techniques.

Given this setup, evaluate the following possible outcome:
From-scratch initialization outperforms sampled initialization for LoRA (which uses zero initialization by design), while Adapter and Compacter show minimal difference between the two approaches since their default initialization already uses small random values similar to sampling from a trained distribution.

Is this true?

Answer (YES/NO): YES